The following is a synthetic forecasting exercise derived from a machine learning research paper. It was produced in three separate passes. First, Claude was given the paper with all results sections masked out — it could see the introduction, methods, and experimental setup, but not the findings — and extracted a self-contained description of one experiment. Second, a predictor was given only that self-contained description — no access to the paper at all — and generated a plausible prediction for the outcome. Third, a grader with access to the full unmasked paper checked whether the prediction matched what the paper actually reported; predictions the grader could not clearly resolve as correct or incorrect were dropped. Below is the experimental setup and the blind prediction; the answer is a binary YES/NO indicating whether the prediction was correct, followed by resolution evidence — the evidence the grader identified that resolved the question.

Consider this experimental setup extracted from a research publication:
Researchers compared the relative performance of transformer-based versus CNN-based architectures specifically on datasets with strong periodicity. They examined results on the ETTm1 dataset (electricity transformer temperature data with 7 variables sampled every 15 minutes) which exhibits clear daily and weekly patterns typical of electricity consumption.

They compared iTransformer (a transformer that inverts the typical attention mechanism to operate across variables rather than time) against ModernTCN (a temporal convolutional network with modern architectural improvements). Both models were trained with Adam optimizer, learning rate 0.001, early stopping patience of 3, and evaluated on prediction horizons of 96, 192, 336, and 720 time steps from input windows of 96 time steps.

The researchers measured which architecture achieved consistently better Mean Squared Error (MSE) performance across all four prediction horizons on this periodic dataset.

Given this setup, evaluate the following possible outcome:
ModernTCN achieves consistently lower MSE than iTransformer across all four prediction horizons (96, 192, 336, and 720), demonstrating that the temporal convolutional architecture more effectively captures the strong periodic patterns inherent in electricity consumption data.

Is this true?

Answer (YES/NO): NO